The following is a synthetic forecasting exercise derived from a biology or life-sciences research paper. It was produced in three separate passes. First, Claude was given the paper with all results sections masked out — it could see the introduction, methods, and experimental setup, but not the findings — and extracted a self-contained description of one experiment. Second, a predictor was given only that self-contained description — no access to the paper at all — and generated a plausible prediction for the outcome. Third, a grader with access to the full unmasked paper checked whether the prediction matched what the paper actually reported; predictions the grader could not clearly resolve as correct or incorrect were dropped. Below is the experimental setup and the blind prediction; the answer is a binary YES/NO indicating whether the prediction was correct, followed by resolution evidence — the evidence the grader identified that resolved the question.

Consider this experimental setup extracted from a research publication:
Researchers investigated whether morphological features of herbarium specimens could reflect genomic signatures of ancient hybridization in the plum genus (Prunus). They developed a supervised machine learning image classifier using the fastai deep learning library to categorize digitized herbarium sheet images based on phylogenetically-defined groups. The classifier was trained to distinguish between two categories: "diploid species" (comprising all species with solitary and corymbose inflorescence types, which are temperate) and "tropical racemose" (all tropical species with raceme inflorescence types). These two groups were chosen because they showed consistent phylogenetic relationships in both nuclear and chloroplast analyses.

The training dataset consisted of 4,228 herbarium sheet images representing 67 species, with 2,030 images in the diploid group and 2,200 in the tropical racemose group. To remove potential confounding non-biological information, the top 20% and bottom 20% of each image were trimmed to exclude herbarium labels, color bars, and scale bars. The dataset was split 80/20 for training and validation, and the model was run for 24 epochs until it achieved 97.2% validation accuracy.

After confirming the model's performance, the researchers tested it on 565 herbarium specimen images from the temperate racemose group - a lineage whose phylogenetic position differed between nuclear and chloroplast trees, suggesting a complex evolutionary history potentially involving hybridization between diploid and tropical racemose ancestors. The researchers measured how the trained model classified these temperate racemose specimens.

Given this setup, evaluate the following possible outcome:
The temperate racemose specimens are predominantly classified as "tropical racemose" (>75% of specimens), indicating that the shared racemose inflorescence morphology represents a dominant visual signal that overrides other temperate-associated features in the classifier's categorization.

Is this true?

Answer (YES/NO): NO